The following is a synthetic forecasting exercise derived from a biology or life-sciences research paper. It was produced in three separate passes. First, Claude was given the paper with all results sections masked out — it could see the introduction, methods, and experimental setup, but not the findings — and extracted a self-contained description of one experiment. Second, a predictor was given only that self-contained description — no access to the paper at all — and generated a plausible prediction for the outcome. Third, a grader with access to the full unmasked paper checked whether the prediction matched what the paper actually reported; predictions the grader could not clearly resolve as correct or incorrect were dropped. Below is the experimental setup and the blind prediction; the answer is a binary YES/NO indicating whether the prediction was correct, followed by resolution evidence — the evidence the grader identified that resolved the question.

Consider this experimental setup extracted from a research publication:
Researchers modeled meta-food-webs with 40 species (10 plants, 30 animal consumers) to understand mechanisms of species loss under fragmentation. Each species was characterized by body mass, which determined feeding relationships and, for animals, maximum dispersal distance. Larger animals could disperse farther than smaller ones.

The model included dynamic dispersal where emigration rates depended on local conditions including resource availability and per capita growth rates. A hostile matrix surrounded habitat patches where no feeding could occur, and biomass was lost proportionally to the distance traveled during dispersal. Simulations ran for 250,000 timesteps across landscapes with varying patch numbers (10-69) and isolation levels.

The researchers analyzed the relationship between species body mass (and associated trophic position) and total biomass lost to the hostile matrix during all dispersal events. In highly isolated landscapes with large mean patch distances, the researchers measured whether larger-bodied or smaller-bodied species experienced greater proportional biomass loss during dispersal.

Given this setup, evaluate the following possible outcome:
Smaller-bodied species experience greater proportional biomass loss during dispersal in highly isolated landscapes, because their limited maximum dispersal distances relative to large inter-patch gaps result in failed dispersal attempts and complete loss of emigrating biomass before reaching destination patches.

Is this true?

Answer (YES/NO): NO